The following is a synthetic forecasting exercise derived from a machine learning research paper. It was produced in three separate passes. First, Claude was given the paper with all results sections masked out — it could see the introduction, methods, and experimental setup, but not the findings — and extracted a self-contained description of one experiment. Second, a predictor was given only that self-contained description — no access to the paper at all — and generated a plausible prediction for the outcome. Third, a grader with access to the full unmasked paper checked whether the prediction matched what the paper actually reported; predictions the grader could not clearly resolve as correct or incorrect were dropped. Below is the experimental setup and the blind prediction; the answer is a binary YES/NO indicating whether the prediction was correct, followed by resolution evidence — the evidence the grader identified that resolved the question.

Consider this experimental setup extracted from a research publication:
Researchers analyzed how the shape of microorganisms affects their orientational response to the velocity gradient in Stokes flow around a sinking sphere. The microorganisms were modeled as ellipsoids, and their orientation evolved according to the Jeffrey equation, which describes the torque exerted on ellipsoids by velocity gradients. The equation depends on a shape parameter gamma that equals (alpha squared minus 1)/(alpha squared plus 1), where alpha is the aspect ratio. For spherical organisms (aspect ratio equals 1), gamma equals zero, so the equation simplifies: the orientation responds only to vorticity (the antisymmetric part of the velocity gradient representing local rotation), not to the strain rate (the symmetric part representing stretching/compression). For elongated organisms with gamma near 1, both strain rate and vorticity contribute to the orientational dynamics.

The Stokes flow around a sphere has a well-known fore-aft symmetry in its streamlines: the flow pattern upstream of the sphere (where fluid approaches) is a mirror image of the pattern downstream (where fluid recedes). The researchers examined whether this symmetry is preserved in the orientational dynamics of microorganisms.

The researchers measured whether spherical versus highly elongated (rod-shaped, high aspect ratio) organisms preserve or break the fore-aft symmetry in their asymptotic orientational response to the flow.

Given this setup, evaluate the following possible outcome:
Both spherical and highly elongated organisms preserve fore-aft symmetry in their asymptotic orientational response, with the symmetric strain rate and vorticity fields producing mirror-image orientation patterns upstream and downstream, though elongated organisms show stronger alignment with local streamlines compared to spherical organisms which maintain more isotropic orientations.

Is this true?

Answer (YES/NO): NO